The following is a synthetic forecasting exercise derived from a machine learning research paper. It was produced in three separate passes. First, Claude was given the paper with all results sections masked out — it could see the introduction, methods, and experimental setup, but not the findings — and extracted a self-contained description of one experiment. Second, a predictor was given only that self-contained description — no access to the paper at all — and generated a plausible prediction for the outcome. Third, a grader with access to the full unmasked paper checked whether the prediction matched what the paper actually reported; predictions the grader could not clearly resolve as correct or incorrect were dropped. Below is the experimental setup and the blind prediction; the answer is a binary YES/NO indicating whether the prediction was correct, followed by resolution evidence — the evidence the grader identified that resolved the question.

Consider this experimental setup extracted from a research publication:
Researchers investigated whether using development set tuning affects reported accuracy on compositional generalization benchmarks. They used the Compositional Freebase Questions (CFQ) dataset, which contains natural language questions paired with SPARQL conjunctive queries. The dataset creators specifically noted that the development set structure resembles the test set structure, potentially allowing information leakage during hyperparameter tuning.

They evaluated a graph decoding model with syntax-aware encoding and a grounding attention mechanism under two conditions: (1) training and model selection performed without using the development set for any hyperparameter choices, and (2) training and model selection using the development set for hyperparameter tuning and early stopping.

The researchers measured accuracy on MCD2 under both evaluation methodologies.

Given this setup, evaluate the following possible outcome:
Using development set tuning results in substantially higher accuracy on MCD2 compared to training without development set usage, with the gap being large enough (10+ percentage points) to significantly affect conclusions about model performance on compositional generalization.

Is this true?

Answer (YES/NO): YES